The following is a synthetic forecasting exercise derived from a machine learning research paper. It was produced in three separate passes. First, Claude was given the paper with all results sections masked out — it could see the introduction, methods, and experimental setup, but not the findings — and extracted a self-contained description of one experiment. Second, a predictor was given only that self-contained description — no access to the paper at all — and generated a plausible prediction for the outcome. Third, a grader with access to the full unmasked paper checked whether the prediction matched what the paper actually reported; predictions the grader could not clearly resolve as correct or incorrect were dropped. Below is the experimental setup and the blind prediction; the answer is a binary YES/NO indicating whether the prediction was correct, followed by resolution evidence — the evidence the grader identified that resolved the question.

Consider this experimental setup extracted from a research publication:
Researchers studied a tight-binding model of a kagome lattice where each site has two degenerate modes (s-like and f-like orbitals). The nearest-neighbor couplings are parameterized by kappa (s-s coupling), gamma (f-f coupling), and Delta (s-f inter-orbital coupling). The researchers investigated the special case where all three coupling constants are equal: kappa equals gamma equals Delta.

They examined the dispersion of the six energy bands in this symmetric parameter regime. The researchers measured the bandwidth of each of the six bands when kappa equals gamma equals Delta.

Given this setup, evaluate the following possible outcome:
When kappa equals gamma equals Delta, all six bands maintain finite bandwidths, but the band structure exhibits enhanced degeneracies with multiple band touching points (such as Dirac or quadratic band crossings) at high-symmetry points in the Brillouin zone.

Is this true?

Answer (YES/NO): NO